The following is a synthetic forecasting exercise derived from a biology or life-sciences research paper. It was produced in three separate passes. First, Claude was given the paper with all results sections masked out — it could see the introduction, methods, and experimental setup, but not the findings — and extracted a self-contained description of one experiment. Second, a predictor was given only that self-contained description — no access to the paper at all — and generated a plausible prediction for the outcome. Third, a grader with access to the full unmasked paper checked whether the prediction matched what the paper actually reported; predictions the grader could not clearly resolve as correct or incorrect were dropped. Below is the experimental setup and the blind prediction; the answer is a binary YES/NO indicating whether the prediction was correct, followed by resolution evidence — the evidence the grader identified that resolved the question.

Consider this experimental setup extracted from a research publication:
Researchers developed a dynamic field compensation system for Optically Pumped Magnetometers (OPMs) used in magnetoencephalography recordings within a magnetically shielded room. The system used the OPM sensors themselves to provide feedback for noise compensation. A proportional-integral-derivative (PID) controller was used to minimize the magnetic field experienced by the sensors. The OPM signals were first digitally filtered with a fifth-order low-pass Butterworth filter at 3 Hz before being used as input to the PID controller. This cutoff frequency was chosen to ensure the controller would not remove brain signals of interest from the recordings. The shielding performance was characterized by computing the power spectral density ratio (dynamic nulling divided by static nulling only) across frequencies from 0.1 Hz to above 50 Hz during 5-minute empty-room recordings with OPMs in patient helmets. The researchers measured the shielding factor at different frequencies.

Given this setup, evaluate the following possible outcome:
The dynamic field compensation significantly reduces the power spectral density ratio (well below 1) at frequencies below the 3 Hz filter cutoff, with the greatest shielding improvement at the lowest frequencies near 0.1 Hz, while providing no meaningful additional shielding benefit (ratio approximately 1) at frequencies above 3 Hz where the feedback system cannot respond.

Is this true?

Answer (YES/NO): NO